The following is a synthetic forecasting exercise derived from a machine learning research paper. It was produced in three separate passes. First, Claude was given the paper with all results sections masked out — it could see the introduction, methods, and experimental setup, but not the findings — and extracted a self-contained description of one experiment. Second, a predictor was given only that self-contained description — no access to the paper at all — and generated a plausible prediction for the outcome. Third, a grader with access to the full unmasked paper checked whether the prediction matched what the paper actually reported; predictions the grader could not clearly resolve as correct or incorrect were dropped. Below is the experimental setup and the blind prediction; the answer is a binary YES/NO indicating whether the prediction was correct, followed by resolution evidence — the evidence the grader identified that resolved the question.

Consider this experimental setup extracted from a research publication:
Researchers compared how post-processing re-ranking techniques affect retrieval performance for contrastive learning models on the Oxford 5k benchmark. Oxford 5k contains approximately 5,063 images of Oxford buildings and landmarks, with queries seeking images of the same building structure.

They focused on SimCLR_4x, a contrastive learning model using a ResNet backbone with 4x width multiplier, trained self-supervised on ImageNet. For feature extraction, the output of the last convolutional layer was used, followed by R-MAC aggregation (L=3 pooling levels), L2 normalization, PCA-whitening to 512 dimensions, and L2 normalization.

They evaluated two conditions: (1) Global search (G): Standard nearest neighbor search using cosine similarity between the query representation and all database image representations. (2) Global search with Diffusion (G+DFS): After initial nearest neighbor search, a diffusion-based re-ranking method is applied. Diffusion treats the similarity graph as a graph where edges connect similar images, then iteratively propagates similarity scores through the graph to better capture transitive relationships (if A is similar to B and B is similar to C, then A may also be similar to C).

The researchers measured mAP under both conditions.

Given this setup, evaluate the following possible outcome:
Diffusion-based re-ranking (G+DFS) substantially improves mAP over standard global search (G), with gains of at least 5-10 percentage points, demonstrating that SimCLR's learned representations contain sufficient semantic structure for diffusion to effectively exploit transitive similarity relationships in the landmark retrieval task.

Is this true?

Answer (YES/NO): YES